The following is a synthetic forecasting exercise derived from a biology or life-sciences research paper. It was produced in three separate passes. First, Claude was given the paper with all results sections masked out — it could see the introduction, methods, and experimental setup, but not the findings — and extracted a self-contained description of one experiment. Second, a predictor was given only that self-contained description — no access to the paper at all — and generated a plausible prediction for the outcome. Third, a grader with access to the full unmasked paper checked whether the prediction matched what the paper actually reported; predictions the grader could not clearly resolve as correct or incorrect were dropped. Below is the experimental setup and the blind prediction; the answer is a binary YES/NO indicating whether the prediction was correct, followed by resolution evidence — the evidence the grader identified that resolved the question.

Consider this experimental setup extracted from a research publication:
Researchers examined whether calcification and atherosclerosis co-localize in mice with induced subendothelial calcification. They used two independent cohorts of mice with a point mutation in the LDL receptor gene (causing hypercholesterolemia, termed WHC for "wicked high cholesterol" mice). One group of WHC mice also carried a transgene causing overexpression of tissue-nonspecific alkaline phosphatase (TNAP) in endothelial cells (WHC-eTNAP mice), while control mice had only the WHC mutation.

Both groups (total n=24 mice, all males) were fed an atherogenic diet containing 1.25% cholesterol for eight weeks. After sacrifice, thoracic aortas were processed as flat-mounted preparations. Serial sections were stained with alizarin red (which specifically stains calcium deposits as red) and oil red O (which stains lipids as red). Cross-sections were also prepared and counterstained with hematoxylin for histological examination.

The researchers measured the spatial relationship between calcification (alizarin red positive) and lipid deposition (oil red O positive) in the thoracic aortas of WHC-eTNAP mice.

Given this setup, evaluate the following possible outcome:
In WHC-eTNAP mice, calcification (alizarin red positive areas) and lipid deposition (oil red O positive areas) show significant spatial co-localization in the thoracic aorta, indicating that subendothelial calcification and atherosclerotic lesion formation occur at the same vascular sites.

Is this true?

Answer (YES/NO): YES